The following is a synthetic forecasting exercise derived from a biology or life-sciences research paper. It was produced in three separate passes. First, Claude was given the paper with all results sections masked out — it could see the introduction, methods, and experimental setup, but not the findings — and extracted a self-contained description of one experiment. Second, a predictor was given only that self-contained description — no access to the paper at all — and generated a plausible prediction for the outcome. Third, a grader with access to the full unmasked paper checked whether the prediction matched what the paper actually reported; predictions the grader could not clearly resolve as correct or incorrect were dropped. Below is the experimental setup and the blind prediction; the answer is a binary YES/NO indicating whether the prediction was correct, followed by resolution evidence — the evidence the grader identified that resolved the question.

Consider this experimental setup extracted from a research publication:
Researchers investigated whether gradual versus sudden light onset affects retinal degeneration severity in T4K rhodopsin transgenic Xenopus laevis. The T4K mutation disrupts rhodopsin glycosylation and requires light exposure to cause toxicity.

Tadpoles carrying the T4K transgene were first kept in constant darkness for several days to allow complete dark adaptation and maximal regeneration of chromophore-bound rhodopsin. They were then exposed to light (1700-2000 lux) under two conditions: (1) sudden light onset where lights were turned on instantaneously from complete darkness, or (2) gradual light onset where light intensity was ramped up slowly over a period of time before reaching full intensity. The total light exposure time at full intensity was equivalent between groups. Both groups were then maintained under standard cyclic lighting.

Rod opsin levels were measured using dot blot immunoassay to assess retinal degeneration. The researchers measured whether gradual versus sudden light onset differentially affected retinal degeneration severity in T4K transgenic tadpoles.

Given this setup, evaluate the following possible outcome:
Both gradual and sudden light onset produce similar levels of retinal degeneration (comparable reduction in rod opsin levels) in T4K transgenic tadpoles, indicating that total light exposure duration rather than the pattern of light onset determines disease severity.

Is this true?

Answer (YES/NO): NO